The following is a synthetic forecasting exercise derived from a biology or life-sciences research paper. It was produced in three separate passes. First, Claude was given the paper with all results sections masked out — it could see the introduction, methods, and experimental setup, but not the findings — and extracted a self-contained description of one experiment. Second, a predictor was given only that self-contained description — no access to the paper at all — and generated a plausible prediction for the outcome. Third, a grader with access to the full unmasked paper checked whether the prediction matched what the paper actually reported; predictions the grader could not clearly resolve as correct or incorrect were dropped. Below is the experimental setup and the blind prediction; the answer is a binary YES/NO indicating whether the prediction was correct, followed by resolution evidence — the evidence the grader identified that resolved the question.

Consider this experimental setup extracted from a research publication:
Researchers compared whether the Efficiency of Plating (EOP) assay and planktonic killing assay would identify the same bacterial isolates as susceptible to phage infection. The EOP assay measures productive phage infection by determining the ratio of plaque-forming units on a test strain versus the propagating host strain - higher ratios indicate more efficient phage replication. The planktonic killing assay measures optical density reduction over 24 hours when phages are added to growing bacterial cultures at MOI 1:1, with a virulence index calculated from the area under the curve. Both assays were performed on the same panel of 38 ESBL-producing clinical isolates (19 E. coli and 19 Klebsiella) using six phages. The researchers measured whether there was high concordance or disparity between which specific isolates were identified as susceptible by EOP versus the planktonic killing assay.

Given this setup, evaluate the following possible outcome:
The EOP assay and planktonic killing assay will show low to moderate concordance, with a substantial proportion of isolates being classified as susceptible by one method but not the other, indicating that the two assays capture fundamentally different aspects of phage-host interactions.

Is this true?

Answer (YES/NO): NO